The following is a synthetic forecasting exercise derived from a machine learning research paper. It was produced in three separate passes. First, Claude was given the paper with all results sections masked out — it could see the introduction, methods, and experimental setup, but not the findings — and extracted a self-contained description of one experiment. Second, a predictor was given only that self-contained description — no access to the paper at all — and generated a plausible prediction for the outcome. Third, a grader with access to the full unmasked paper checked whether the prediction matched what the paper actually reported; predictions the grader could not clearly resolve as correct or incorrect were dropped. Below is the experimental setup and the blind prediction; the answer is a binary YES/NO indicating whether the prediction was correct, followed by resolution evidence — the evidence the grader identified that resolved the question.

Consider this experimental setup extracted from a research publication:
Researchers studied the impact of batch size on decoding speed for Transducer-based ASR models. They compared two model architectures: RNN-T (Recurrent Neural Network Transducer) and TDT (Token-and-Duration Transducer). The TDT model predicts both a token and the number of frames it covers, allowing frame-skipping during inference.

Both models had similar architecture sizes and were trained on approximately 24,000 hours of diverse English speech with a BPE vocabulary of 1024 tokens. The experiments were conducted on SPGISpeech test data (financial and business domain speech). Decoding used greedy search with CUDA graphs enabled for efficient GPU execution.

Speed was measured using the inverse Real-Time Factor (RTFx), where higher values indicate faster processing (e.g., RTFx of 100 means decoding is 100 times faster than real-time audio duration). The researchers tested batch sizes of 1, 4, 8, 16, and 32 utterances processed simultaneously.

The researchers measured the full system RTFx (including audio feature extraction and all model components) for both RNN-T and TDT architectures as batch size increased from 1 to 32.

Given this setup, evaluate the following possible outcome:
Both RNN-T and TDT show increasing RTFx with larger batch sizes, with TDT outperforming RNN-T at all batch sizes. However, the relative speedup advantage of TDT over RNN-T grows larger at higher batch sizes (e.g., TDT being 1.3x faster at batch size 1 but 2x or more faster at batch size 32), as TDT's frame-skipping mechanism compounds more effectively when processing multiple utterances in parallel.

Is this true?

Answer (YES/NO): NO